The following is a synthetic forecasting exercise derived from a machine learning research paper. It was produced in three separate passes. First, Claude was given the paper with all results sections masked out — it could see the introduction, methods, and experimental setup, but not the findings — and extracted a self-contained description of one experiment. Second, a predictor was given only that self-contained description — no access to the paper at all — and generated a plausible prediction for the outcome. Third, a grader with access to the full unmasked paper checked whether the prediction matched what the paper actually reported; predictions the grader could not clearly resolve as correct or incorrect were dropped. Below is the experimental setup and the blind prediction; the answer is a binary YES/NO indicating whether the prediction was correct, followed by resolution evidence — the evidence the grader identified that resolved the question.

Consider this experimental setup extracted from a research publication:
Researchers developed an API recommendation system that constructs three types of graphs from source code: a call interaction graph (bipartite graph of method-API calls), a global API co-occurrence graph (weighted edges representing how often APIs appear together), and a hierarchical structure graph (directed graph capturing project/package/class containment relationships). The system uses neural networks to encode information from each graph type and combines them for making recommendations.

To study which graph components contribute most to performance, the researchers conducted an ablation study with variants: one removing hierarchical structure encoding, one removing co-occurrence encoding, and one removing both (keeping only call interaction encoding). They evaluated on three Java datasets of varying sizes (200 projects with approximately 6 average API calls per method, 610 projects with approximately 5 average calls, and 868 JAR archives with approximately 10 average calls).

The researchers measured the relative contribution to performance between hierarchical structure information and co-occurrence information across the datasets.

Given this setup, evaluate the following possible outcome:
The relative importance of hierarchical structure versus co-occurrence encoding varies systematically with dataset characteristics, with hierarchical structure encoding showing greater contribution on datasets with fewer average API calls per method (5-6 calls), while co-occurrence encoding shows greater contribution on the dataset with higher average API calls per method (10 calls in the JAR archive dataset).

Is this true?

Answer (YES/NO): NO